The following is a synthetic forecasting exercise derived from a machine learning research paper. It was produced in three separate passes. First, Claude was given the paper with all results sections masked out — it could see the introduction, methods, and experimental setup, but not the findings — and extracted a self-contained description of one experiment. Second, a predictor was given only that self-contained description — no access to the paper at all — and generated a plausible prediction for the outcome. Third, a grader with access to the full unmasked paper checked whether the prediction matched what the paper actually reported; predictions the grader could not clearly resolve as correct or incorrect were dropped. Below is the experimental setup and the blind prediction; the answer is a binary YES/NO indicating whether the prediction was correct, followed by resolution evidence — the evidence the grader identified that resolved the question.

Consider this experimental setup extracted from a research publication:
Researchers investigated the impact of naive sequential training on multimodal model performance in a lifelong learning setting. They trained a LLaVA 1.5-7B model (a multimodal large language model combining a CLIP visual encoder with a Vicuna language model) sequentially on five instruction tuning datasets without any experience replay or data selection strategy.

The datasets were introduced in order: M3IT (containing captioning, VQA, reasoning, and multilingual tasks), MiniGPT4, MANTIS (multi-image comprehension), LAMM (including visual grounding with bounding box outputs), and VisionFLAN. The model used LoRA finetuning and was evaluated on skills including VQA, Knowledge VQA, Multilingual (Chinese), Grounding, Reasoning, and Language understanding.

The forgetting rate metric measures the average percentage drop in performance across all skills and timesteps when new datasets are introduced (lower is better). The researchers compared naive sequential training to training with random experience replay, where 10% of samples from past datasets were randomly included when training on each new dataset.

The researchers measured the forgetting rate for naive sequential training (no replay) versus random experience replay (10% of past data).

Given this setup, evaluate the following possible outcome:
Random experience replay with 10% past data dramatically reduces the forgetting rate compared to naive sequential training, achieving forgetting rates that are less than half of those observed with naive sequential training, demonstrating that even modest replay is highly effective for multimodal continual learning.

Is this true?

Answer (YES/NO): YES